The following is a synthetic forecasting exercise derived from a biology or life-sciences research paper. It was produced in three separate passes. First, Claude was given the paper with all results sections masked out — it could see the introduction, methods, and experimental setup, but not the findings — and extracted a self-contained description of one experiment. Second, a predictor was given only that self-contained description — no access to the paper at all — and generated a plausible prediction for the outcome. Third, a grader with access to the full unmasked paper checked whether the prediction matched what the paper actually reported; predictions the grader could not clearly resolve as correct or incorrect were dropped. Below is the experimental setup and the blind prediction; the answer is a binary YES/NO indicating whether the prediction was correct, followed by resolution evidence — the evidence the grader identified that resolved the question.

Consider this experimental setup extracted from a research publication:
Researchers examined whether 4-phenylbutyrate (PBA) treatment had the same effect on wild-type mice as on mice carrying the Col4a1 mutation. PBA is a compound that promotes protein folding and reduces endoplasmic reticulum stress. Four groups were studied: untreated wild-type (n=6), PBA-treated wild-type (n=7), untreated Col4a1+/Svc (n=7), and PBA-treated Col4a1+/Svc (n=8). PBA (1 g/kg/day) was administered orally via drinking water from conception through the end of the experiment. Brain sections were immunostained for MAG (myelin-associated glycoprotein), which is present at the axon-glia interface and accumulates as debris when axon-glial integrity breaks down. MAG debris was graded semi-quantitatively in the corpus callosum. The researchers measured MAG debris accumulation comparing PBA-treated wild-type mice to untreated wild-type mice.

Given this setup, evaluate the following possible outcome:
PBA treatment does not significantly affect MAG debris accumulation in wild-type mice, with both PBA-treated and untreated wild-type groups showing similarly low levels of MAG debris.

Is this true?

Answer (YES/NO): NO